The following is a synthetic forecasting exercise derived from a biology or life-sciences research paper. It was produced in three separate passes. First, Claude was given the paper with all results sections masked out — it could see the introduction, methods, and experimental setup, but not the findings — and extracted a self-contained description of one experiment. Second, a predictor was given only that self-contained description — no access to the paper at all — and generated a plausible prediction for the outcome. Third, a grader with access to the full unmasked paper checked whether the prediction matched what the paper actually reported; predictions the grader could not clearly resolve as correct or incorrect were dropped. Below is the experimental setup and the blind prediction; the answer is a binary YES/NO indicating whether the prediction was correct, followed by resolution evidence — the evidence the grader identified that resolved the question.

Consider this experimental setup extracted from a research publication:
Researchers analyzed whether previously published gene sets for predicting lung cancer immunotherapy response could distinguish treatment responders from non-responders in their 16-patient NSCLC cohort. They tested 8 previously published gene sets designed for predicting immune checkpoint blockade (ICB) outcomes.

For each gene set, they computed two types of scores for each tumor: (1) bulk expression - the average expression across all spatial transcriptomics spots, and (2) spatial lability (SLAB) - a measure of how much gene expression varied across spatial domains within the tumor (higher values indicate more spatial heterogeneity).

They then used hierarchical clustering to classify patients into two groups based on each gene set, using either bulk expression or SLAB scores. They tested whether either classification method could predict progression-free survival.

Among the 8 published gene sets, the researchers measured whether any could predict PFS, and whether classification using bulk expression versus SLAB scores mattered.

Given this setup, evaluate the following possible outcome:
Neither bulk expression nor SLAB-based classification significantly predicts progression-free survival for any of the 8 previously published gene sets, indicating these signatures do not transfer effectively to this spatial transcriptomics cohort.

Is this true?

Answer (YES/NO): NO